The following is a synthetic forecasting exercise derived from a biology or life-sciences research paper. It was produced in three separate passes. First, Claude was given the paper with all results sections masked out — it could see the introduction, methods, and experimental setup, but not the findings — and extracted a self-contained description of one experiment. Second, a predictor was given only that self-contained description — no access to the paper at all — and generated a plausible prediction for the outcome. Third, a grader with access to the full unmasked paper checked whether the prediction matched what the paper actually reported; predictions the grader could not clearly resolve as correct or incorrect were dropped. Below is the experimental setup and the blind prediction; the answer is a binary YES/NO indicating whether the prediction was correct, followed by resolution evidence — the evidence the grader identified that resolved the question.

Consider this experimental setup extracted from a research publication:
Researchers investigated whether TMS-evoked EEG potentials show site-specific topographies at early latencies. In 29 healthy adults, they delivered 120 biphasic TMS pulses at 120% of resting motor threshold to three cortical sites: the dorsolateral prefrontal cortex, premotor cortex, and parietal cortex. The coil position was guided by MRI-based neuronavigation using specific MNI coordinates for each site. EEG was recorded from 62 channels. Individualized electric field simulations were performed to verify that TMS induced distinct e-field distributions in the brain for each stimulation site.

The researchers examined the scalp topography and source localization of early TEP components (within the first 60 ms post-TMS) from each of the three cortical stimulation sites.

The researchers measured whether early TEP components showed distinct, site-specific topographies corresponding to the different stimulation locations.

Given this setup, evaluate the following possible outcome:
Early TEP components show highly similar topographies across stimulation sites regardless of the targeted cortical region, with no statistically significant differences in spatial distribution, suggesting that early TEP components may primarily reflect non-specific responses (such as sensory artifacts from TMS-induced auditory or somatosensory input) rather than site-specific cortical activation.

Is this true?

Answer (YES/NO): NO